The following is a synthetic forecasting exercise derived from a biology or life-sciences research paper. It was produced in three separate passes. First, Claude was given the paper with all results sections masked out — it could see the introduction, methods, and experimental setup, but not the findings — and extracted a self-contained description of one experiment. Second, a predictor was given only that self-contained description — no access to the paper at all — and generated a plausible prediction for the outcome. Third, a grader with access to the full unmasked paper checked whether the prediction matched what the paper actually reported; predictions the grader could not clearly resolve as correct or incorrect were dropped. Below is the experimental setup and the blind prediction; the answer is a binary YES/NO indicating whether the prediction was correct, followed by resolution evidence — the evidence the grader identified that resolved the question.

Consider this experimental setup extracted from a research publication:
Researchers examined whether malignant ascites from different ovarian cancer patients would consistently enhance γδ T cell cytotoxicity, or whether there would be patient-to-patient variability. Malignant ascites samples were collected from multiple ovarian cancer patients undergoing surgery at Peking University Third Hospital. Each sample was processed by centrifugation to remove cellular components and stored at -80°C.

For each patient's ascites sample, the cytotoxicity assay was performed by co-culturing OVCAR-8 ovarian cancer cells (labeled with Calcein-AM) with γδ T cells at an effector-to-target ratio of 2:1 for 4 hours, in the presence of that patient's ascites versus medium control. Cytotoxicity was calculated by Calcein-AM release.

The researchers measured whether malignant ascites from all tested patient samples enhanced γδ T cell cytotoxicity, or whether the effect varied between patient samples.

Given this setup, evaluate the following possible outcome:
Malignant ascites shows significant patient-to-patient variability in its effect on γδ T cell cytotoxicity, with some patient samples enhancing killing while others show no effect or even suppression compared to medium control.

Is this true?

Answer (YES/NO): NO